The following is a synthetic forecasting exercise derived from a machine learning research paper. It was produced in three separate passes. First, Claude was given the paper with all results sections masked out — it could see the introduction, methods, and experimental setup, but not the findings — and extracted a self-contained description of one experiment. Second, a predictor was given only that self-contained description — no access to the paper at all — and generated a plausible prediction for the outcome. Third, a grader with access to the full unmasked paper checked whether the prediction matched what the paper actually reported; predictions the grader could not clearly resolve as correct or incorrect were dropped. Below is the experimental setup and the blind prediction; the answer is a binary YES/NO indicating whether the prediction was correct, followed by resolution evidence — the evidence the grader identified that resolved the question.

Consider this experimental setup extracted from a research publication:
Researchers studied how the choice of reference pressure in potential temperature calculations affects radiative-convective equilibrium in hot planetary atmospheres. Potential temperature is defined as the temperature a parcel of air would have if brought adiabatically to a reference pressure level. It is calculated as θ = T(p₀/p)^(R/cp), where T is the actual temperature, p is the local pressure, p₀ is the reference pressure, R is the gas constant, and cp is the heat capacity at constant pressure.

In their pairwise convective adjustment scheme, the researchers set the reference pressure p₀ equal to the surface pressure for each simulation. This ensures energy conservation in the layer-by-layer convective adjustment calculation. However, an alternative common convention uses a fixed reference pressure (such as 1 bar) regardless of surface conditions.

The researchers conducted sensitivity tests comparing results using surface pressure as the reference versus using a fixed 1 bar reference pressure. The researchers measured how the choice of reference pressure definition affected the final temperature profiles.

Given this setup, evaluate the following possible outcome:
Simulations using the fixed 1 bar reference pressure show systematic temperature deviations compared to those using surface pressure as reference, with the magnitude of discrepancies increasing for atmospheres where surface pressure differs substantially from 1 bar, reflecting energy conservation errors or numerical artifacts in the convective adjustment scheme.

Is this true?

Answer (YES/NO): NO